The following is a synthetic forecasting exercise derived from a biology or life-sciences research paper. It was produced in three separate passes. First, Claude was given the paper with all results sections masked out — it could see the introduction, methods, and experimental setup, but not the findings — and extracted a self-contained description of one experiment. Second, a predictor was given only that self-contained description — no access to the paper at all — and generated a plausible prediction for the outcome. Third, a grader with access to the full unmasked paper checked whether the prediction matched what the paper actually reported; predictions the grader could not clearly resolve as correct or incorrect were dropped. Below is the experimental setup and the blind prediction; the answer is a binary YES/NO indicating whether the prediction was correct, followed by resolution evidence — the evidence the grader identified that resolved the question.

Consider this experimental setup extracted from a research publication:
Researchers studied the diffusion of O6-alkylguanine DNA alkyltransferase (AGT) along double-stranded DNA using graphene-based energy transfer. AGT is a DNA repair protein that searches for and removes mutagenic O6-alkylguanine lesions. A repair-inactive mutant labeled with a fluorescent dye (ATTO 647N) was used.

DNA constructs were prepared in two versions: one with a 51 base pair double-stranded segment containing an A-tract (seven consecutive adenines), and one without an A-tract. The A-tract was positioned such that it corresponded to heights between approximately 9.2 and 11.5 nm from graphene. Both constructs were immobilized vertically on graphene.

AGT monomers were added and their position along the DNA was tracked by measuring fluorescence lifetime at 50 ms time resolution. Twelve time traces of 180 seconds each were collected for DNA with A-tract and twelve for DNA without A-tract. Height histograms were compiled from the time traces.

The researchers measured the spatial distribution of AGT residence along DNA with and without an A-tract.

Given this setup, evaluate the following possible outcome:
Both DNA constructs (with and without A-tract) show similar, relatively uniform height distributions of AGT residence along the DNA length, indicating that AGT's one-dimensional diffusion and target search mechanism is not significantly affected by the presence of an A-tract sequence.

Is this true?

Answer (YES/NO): NO